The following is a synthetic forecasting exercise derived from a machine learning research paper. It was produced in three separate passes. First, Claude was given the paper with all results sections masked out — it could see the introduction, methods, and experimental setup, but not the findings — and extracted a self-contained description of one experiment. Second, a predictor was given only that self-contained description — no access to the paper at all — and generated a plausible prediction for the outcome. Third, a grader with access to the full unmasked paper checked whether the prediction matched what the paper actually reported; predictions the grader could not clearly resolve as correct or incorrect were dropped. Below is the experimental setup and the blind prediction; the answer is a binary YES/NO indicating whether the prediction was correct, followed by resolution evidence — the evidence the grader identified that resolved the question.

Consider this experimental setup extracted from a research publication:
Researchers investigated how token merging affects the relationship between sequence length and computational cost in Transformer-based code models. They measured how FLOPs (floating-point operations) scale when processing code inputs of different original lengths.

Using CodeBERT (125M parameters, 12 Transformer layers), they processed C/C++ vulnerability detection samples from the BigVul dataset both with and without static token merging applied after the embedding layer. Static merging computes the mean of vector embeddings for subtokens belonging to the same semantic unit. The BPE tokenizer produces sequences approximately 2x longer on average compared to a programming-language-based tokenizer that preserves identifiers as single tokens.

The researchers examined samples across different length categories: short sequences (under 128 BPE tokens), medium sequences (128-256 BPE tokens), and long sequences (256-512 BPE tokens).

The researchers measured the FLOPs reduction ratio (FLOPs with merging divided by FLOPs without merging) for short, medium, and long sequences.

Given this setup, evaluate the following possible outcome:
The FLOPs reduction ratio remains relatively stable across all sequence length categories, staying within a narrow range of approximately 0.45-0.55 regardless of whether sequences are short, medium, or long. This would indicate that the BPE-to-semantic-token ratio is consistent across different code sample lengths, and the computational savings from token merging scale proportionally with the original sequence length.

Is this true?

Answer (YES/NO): NO